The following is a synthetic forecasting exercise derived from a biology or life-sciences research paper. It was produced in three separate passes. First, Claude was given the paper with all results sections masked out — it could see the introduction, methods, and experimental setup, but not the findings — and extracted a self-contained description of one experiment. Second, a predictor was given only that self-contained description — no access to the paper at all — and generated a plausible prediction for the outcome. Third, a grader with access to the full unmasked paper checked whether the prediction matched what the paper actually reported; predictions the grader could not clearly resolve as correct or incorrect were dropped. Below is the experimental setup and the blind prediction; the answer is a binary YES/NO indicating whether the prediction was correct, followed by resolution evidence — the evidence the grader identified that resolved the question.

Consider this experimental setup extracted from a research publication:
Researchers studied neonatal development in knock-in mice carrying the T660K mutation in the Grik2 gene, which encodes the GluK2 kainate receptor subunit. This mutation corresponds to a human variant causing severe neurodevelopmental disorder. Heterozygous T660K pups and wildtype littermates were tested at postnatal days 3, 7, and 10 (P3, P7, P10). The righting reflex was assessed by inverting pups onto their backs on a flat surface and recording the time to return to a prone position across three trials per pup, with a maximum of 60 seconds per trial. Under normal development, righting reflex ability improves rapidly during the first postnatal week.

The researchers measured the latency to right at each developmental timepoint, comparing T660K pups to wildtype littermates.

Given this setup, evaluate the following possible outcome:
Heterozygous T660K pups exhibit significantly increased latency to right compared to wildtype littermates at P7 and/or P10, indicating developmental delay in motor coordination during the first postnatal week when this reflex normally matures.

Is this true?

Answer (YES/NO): NO